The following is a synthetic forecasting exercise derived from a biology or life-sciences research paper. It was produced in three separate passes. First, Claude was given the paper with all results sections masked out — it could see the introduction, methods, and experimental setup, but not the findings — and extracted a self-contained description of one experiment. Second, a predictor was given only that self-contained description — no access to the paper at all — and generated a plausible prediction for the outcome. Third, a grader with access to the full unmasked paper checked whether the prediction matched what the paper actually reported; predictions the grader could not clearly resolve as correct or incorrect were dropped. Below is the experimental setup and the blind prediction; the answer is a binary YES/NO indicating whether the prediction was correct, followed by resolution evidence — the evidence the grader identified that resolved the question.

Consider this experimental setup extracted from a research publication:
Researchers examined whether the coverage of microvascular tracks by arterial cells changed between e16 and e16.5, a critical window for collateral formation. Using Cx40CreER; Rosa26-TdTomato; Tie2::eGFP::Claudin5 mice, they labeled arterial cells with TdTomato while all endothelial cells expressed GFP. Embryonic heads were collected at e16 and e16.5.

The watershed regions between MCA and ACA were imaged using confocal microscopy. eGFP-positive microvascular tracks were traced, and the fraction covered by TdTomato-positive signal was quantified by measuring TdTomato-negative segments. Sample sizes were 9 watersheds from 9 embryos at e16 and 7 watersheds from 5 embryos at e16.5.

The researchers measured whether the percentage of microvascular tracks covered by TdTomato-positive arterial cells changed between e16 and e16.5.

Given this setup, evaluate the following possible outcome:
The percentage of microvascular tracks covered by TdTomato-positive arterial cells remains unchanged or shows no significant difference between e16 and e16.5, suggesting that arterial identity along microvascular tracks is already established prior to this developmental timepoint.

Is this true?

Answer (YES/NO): YES